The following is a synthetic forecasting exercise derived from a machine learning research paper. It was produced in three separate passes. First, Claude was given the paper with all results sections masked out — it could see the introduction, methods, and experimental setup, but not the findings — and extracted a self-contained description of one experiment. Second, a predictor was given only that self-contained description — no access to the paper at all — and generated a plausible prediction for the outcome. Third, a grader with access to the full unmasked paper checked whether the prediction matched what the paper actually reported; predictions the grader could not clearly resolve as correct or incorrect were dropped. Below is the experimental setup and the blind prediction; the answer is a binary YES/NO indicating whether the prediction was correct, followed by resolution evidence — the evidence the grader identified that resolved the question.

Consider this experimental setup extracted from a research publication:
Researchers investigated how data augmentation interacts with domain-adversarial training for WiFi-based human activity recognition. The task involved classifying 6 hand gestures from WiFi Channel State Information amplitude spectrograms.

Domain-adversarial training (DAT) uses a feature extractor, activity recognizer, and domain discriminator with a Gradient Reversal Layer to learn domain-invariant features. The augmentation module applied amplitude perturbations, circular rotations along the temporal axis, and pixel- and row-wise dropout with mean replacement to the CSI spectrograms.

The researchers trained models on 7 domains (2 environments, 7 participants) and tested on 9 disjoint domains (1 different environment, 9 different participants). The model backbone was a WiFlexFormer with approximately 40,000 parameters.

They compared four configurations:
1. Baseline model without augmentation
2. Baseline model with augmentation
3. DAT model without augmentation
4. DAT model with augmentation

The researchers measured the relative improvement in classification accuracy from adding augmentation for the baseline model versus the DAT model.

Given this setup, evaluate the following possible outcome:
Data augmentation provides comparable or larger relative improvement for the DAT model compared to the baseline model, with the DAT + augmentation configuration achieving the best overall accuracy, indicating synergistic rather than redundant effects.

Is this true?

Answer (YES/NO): YES